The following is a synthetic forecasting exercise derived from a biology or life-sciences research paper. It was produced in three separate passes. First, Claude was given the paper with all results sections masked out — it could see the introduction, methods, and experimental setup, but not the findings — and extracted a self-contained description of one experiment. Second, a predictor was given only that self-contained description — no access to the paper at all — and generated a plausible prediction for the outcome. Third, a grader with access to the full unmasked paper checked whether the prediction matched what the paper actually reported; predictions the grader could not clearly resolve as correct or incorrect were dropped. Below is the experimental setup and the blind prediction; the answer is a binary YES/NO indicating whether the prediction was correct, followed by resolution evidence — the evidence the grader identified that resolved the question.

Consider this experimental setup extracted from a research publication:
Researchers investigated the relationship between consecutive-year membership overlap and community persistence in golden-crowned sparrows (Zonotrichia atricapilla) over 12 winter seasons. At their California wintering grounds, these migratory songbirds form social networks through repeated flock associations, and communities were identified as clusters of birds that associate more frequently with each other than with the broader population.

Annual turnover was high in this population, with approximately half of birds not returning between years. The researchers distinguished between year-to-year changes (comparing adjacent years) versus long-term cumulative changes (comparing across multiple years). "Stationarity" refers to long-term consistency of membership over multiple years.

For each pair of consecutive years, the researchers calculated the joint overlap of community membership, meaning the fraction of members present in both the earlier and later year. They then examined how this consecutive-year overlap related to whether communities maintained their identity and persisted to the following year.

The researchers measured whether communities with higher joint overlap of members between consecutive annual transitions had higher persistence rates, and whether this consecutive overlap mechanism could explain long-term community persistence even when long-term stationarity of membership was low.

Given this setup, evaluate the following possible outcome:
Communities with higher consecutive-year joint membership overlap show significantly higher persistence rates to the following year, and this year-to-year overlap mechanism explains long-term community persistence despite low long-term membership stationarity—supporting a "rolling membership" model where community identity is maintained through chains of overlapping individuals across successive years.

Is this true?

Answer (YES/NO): NO